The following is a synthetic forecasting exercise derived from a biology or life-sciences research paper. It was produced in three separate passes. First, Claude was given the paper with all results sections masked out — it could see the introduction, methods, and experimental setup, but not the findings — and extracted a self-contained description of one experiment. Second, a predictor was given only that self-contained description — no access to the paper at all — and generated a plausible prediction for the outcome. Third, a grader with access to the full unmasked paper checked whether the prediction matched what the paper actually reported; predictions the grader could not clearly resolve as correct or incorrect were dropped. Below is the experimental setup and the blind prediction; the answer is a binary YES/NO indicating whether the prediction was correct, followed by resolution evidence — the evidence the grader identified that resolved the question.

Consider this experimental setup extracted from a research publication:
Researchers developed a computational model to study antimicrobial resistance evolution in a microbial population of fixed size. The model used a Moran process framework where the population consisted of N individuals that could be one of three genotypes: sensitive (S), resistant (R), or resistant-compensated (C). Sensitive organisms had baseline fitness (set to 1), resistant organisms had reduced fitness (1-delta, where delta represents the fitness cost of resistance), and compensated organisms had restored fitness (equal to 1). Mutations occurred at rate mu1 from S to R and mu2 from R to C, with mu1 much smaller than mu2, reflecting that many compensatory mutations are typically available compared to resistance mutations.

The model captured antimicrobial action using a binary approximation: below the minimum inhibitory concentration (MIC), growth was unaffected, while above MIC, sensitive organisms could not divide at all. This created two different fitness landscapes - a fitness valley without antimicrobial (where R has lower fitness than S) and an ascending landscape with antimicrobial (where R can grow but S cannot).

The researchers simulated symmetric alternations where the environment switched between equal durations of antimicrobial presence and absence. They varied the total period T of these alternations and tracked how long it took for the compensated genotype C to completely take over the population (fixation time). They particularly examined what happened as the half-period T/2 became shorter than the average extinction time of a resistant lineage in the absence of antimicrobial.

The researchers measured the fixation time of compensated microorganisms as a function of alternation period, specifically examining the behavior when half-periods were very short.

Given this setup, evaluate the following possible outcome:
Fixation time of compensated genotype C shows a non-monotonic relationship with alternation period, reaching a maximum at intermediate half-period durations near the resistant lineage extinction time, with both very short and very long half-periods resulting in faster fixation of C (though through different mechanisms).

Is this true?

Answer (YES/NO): NO